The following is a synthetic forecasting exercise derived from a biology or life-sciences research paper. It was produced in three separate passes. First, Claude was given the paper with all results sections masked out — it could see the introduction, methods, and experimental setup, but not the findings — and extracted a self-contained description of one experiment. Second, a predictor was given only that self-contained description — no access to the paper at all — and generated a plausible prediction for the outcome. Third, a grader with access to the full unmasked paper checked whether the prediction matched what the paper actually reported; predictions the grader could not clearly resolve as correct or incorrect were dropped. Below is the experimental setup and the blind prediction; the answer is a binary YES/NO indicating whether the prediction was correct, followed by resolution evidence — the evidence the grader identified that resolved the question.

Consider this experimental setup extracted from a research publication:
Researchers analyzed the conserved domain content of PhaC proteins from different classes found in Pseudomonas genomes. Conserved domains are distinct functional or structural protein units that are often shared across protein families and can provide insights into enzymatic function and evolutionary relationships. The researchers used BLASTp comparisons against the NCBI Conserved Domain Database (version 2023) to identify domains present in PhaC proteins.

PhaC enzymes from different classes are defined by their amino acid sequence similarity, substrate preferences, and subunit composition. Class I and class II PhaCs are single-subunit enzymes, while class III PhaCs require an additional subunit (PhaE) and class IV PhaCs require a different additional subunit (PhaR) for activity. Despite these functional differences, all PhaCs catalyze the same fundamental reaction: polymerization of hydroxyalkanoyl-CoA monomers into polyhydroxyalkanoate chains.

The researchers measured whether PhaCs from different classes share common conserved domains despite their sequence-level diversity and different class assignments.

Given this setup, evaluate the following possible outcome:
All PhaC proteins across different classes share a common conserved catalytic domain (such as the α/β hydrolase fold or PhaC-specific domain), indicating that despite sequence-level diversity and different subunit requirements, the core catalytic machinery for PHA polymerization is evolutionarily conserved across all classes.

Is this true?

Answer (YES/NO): YES